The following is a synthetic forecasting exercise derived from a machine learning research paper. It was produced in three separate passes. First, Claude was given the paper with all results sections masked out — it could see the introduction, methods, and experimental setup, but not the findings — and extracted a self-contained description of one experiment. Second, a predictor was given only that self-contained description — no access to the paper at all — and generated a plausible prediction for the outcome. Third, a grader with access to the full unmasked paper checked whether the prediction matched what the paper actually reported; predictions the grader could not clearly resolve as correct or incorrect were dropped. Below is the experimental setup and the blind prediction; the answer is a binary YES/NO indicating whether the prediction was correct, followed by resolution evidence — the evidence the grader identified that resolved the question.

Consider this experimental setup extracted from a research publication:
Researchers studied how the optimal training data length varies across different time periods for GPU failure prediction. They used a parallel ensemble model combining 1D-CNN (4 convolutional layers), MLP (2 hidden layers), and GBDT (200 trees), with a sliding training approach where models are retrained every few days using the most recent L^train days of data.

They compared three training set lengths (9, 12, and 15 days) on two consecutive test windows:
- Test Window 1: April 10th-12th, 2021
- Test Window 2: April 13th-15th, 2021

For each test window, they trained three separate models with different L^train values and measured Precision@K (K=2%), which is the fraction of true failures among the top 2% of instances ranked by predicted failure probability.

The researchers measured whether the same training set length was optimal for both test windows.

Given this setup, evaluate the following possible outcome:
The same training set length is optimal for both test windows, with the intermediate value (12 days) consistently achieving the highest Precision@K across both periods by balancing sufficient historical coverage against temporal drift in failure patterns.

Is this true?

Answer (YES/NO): NO